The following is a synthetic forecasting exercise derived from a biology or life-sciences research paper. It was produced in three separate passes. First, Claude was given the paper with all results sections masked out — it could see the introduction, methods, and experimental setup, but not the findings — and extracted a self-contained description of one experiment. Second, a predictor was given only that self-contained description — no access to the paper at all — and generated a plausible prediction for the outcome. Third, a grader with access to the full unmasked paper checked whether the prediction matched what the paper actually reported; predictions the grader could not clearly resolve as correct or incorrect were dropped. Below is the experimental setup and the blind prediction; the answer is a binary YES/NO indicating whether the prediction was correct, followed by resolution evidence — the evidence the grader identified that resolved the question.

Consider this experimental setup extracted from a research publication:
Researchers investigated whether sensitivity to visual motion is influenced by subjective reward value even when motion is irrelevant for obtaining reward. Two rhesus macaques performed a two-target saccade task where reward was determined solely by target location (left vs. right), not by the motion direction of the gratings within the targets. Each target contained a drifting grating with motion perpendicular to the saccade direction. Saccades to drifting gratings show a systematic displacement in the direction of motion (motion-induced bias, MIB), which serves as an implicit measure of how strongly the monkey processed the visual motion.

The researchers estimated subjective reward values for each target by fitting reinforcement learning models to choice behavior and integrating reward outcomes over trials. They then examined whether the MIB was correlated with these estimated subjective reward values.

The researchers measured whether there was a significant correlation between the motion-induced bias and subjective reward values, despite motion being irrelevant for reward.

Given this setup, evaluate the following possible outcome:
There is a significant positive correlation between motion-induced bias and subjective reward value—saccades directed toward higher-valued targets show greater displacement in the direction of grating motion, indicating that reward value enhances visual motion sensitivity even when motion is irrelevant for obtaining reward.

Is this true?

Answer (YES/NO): YES